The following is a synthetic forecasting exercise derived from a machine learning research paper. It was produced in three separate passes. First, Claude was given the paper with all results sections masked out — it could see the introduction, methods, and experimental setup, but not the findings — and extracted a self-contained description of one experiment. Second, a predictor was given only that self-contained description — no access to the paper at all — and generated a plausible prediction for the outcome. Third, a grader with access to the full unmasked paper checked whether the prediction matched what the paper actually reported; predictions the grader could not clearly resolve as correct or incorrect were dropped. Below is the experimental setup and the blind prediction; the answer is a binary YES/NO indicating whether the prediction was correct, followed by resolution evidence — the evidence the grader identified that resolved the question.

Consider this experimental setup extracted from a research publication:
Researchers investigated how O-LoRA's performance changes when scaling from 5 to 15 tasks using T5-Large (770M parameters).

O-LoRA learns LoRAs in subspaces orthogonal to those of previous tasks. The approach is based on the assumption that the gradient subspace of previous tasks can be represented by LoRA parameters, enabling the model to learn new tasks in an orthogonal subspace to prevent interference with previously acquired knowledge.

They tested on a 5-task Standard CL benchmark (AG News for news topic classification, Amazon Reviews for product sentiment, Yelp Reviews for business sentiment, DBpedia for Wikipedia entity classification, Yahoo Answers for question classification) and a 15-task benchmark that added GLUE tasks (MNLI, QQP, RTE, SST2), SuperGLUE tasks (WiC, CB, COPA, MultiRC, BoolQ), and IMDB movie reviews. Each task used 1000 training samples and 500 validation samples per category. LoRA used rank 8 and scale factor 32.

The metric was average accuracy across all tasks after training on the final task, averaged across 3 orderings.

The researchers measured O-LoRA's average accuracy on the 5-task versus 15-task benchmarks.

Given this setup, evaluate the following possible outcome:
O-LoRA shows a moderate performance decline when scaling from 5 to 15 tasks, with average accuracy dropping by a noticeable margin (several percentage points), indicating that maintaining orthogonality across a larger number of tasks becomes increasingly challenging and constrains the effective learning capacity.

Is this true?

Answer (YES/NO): YES